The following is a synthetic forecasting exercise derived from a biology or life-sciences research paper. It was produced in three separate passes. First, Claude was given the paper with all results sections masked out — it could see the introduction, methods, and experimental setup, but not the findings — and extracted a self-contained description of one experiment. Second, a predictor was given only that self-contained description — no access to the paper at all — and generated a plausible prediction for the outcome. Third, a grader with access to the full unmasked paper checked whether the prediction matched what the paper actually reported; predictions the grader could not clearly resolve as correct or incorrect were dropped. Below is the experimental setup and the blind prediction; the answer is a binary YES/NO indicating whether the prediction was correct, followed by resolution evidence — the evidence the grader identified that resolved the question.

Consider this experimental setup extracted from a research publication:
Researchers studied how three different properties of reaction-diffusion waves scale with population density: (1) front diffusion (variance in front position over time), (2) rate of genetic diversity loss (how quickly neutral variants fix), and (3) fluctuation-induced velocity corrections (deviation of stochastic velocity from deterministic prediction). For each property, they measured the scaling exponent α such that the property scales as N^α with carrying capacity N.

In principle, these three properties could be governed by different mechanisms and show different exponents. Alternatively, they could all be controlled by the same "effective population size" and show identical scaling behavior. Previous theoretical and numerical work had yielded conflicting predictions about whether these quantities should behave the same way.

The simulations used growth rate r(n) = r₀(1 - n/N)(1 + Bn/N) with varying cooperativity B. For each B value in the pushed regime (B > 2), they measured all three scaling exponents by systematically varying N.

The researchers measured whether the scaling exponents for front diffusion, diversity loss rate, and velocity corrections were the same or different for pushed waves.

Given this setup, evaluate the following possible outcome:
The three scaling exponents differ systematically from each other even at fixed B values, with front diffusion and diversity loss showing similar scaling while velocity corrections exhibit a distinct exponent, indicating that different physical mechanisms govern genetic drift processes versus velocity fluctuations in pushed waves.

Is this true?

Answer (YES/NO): NO